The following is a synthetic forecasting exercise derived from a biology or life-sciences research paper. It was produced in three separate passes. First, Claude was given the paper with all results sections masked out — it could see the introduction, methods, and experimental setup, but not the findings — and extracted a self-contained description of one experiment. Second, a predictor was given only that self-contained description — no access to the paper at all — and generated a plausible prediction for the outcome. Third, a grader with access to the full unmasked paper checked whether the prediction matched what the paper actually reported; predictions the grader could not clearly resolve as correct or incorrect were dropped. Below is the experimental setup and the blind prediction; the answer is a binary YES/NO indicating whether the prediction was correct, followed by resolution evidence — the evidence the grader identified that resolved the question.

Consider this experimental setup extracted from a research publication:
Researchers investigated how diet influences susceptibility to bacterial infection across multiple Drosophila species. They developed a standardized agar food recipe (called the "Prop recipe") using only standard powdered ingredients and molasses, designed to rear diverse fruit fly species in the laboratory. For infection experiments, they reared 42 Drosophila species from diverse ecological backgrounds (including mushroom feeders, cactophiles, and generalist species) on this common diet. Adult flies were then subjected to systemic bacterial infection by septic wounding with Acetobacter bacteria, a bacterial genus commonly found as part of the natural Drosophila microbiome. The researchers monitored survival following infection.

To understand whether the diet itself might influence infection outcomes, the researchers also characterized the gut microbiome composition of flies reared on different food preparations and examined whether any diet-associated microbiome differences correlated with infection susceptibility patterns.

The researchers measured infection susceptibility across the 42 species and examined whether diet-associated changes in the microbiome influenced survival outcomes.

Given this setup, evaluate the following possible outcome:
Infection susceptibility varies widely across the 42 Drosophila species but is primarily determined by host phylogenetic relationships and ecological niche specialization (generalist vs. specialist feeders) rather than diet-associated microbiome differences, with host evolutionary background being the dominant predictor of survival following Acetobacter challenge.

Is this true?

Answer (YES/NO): NO